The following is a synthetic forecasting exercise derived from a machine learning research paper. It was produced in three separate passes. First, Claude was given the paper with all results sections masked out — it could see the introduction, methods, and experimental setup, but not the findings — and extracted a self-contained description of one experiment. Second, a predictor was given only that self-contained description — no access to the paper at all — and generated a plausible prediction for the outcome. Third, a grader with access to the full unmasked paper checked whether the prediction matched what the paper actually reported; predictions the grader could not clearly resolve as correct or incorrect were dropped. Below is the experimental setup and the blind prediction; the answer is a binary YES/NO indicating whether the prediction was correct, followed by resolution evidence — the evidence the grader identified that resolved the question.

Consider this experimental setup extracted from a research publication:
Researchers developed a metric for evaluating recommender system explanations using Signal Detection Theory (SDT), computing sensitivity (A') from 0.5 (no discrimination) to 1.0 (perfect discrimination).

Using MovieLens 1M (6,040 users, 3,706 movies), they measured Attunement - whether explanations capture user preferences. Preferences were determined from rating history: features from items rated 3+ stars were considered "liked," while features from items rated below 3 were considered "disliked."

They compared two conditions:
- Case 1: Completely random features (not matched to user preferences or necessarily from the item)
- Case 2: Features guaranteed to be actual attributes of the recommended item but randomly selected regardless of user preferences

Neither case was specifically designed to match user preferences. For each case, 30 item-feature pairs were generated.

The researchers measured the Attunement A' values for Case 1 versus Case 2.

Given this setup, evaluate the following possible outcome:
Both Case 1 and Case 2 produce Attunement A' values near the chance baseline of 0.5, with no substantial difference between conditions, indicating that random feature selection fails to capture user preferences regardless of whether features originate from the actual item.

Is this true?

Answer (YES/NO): NO